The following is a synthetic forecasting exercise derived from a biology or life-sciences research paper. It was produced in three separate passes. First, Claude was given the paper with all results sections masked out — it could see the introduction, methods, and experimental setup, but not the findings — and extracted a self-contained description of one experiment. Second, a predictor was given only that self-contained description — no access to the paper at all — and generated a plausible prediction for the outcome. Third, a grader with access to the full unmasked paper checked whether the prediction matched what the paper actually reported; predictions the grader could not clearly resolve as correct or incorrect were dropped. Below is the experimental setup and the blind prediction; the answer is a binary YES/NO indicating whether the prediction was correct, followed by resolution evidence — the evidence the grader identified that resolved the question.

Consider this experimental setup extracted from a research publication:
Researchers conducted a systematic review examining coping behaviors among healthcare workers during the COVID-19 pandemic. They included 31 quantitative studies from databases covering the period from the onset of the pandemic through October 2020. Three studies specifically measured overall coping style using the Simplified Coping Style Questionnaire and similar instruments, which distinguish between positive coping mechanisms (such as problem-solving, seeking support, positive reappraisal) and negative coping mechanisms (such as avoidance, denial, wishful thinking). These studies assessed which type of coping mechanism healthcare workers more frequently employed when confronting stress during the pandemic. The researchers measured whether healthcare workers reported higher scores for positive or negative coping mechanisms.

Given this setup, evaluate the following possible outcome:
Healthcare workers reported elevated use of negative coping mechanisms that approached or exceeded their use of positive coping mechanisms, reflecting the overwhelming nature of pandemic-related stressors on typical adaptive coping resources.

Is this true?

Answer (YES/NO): NO